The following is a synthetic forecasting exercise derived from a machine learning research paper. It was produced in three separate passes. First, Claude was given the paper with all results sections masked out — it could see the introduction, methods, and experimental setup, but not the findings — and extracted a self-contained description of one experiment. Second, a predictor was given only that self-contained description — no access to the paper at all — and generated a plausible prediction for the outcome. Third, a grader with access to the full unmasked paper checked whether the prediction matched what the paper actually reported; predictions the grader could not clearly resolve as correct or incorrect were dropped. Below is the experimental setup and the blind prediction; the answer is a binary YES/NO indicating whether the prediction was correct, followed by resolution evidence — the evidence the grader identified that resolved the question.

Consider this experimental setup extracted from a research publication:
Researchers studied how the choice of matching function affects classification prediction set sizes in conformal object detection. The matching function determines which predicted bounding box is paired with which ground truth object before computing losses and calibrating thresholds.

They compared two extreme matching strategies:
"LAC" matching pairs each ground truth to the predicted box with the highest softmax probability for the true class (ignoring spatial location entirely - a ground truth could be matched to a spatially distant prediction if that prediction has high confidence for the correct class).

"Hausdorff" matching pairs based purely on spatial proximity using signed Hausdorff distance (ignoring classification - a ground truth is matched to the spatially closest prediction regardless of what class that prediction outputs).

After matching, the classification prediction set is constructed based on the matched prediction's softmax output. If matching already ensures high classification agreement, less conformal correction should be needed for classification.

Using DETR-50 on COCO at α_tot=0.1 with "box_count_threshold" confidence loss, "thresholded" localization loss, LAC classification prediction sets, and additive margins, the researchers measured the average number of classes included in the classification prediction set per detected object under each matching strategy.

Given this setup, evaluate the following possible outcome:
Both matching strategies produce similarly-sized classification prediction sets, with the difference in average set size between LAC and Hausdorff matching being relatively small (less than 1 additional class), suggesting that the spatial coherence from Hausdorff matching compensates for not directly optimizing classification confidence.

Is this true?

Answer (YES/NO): NO